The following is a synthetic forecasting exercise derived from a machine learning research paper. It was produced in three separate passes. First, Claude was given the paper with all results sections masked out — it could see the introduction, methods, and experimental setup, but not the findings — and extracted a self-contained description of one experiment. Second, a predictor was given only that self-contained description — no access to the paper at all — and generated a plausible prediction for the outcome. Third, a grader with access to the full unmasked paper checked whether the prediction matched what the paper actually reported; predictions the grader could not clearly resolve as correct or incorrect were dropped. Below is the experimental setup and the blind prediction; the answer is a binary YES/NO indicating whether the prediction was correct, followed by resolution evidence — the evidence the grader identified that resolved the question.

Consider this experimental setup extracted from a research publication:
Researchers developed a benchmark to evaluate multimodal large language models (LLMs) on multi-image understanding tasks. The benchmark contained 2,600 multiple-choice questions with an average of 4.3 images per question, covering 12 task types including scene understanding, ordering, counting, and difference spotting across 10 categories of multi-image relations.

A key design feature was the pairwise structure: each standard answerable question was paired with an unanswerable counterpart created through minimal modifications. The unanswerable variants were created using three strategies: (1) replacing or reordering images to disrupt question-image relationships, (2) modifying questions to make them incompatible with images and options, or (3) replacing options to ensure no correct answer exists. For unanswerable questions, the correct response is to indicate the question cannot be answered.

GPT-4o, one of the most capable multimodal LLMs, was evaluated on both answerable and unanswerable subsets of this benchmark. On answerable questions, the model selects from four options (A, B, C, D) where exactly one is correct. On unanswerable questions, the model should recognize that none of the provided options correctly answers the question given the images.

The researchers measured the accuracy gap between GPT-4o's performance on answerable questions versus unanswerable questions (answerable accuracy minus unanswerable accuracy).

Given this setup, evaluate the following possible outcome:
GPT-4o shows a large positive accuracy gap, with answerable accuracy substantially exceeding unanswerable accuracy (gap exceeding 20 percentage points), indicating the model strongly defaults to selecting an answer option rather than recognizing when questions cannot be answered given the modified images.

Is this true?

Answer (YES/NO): YES